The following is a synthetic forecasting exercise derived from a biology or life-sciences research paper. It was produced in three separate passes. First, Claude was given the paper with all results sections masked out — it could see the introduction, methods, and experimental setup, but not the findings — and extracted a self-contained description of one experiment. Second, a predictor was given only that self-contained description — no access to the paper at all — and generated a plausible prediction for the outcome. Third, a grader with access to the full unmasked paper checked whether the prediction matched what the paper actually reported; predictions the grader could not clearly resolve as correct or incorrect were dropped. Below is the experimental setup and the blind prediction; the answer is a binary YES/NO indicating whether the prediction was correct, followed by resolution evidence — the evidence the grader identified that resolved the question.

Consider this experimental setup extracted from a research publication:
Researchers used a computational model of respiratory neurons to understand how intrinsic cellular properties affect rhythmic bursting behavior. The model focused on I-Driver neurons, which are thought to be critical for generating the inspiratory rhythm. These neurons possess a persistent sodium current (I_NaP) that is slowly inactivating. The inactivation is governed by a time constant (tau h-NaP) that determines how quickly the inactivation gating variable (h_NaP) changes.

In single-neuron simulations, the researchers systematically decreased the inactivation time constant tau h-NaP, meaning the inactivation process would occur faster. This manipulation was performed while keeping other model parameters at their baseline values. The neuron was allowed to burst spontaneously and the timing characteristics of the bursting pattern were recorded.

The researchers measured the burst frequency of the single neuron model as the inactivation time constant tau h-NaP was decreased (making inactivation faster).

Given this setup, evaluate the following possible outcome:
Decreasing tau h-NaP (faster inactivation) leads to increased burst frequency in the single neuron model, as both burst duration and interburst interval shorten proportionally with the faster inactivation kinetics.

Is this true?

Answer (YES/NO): NO